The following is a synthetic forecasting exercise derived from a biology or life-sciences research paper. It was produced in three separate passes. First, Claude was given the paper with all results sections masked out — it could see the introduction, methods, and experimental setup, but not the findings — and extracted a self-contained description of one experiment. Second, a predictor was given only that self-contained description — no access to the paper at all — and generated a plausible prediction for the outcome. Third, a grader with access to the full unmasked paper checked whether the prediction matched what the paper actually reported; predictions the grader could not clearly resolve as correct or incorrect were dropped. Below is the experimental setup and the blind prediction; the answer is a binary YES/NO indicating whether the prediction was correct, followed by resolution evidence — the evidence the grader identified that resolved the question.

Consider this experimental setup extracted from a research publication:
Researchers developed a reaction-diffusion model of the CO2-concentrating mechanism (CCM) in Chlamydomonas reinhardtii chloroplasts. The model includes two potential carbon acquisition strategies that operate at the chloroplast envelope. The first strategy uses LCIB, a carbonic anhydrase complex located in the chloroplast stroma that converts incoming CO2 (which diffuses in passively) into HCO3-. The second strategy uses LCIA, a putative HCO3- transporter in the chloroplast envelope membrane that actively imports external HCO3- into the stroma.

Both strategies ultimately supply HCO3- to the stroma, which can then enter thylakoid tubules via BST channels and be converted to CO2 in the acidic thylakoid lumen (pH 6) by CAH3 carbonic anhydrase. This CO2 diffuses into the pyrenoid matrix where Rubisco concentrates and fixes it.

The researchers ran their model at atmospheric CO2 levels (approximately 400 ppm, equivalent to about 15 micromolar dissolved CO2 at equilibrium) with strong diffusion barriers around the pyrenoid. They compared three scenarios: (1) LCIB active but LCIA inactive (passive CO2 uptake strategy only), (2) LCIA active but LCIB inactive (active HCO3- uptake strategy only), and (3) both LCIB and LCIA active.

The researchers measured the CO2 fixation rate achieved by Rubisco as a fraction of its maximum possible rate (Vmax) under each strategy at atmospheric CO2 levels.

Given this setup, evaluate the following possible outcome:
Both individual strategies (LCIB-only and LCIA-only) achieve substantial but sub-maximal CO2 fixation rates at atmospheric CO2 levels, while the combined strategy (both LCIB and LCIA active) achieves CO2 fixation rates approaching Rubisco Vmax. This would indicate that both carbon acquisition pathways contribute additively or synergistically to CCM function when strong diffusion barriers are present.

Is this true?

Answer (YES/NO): NO